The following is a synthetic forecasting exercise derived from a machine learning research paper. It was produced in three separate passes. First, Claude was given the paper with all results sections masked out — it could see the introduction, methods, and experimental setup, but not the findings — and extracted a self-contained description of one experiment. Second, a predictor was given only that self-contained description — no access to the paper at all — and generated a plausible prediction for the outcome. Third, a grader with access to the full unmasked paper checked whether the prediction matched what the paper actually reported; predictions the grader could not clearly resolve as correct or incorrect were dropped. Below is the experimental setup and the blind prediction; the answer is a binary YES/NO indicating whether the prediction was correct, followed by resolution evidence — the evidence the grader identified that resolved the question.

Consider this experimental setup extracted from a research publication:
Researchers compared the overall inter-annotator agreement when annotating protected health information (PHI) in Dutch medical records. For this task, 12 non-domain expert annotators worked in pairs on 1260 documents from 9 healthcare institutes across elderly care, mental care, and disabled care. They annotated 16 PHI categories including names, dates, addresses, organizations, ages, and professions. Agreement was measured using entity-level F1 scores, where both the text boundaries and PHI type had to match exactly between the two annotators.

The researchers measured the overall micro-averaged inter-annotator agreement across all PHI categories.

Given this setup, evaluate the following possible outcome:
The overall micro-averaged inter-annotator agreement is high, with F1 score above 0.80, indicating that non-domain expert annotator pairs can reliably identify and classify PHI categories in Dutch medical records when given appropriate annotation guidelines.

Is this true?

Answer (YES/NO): YES